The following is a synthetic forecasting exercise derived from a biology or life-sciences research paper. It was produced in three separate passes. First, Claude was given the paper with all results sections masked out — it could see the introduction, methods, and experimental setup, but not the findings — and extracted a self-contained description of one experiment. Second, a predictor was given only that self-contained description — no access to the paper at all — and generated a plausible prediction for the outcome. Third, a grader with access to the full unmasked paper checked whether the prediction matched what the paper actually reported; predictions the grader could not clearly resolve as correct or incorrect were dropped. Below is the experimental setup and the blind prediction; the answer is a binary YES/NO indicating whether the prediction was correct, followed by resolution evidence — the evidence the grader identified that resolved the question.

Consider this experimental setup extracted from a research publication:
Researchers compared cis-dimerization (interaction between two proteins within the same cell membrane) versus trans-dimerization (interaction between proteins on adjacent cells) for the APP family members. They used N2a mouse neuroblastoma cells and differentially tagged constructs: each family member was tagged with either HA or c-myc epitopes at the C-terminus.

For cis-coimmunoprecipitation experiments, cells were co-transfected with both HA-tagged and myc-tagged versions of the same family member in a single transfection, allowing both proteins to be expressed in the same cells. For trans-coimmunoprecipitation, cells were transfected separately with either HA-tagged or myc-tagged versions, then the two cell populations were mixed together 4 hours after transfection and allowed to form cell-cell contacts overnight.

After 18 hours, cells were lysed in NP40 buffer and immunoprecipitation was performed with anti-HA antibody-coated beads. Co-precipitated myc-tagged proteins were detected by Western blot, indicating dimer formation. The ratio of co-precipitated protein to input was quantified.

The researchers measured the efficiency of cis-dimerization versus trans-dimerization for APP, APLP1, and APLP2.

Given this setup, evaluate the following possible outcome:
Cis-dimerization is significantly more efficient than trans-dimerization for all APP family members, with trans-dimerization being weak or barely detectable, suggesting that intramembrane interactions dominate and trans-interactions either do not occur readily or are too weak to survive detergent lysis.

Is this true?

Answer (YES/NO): NO